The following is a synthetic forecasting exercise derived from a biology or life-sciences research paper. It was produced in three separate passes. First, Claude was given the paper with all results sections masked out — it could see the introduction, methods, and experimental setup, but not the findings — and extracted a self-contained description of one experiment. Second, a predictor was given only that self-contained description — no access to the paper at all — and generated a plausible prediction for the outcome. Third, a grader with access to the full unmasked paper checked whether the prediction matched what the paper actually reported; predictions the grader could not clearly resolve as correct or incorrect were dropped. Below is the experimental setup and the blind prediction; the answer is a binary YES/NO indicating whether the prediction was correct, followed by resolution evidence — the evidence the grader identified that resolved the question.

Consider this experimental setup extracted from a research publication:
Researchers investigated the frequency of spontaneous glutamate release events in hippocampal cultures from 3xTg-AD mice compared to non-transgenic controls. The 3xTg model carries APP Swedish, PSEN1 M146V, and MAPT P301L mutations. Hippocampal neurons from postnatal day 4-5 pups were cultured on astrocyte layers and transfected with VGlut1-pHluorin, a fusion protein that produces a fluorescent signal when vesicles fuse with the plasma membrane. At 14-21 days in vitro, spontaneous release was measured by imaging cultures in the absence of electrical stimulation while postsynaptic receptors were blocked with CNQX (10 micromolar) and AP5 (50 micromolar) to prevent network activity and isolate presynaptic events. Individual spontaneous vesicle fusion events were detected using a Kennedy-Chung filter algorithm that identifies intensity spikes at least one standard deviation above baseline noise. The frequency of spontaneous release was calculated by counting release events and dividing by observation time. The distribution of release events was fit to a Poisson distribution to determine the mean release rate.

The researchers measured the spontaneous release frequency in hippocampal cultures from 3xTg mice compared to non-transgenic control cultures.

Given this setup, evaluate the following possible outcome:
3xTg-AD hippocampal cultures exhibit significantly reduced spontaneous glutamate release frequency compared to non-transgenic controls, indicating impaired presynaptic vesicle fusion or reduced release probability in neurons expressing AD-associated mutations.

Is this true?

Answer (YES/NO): NO